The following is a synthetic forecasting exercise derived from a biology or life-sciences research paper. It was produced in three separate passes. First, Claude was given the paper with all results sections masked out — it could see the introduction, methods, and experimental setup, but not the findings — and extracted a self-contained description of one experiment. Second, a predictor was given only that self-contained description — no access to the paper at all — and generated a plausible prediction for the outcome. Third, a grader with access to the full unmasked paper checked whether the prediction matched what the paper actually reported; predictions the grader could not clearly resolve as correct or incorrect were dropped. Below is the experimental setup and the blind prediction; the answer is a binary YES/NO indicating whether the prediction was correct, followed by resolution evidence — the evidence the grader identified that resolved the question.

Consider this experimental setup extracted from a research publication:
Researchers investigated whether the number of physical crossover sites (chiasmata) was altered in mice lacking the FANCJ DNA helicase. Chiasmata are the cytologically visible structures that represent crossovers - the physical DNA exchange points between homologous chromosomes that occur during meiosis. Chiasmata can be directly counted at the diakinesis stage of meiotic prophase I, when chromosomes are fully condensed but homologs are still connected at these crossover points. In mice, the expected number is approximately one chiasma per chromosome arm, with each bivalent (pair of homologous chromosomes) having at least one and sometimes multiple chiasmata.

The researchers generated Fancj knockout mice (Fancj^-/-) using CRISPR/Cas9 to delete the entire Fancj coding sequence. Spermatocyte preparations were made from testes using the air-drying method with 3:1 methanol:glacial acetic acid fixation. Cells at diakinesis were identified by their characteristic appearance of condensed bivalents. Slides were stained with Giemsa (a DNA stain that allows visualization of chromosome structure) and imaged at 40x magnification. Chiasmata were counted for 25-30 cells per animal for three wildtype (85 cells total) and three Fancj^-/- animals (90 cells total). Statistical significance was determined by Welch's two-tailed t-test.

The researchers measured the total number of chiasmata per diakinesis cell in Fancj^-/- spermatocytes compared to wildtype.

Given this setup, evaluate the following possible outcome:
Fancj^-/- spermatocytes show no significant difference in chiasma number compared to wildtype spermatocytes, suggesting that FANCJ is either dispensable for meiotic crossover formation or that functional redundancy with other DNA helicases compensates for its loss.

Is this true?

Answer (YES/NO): YES